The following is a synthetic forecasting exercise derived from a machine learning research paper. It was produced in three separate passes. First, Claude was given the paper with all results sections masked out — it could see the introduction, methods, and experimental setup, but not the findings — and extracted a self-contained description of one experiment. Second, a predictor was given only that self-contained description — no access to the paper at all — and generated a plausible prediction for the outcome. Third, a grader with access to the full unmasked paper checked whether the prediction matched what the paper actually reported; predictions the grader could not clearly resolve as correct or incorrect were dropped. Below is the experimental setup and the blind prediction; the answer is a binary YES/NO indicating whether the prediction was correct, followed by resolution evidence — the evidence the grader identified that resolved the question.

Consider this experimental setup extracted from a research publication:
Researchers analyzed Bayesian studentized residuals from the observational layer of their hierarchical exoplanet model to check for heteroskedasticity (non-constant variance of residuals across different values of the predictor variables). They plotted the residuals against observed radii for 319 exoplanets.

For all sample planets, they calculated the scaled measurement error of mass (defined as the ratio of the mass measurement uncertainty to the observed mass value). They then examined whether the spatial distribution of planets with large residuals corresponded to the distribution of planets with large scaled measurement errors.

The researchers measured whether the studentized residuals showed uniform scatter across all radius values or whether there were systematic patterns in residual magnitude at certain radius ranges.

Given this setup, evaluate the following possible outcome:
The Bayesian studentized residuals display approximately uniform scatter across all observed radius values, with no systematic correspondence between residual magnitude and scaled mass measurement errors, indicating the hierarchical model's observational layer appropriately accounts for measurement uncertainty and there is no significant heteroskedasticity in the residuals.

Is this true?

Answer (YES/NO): NO